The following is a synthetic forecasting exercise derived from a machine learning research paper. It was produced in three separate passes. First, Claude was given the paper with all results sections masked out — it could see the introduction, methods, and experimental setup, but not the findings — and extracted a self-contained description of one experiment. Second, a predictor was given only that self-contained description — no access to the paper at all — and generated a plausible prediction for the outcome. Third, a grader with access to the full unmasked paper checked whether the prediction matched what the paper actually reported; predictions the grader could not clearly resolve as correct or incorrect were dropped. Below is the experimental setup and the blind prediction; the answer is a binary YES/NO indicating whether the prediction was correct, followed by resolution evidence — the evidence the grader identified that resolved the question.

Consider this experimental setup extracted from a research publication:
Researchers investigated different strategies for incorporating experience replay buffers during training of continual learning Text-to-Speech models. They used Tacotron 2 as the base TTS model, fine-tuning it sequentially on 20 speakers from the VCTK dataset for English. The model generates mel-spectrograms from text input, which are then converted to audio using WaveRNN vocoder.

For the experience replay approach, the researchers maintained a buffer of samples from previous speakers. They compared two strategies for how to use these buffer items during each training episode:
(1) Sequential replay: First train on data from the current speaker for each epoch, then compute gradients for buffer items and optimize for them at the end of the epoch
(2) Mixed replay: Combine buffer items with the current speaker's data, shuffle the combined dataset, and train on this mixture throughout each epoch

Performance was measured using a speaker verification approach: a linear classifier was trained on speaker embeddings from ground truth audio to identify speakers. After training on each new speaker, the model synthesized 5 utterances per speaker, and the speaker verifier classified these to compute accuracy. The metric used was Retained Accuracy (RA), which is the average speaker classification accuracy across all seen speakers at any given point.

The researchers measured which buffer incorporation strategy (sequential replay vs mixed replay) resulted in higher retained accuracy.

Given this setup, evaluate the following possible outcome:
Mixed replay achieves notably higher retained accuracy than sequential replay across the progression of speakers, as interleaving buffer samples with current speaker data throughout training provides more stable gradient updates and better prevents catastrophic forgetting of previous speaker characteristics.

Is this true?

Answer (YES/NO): YES